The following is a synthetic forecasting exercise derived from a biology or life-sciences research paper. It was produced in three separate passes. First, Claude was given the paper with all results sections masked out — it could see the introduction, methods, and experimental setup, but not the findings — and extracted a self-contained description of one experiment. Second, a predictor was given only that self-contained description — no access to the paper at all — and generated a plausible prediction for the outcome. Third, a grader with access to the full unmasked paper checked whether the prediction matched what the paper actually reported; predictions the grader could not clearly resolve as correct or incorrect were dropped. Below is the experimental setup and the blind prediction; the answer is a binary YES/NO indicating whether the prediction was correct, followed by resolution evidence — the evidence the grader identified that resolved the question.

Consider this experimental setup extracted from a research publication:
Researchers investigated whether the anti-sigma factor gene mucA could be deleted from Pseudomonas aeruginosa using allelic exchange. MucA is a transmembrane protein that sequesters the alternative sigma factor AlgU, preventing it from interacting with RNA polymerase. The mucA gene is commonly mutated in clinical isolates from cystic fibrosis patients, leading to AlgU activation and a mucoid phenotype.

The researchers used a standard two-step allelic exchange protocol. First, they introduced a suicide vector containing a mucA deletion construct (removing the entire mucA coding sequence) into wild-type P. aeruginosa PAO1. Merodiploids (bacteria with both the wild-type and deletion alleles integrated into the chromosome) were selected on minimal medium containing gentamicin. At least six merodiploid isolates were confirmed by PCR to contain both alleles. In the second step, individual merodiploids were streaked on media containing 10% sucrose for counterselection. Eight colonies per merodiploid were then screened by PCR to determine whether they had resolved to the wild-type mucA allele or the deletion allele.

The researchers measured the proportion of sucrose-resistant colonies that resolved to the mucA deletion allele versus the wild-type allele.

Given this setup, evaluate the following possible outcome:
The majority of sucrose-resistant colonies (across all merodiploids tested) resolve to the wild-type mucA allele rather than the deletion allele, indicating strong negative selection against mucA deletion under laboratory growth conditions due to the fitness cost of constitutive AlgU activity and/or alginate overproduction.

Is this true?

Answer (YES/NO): YES